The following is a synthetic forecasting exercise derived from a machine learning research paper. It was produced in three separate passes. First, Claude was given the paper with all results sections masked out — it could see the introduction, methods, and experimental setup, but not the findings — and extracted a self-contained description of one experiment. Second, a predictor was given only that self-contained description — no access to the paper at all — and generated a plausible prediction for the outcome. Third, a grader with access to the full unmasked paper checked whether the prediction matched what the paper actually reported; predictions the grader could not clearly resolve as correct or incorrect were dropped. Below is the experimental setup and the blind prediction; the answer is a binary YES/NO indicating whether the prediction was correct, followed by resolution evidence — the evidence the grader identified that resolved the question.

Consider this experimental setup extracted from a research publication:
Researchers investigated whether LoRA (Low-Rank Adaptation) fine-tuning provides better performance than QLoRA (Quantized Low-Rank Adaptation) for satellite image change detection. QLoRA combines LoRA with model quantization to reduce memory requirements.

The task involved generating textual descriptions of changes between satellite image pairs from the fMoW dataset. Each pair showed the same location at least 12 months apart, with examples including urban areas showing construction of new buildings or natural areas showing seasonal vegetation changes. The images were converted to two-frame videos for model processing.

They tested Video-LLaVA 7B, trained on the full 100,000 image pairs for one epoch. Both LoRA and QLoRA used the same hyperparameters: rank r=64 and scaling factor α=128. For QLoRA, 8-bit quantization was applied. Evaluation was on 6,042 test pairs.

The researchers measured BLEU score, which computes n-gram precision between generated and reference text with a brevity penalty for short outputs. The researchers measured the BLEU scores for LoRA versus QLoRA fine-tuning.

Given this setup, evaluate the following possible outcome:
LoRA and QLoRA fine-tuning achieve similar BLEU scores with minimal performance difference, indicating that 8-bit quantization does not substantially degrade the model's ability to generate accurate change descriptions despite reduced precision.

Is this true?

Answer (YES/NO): YES